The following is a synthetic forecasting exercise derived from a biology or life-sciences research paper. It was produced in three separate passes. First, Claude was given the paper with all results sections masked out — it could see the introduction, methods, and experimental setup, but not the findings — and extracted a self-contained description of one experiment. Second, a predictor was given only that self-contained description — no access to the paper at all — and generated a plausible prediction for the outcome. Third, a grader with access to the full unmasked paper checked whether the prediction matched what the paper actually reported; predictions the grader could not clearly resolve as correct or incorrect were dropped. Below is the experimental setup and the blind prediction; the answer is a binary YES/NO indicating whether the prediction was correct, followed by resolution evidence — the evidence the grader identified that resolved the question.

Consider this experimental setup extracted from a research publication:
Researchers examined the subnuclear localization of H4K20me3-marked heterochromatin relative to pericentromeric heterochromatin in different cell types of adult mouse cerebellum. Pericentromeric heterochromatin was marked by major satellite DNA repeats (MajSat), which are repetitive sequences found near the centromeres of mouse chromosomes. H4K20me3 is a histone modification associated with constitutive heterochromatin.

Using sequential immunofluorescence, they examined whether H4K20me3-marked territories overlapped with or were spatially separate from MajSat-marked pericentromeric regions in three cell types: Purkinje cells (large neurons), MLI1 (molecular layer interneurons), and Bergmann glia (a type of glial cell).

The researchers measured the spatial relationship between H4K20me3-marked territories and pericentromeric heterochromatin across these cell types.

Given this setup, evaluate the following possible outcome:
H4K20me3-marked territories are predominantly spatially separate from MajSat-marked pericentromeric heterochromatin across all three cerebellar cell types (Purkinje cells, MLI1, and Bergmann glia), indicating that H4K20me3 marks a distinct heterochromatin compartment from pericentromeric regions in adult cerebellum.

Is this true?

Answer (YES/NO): NO